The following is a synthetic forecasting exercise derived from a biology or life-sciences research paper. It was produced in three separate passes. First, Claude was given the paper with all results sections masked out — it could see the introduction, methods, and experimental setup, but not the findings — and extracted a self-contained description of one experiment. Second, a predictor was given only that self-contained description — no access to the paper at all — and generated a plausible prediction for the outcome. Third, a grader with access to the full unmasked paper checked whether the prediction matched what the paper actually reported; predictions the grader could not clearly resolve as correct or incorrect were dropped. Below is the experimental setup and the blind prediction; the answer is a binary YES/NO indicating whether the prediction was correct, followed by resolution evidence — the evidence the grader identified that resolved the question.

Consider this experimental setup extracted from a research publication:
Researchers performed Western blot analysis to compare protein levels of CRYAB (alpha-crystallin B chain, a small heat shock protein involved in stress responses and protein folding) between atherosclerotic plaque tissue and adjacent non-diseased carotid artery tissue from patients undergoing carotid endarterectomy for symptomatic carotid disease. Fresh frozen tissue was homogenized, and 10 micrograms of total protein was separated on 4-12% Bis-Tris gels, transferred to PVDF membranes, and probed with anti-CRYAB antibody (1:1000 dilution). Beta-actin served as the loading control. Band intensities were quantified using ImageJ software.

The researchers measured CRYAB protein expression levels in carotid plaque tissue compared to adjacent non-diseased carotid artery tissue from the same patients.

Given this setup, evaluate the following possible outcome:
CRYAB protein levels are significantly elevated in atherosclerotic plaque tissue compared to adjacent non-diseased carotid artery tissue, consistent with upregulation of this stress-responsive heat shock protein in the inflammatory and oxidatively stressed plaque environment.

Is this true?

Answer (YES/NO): NO